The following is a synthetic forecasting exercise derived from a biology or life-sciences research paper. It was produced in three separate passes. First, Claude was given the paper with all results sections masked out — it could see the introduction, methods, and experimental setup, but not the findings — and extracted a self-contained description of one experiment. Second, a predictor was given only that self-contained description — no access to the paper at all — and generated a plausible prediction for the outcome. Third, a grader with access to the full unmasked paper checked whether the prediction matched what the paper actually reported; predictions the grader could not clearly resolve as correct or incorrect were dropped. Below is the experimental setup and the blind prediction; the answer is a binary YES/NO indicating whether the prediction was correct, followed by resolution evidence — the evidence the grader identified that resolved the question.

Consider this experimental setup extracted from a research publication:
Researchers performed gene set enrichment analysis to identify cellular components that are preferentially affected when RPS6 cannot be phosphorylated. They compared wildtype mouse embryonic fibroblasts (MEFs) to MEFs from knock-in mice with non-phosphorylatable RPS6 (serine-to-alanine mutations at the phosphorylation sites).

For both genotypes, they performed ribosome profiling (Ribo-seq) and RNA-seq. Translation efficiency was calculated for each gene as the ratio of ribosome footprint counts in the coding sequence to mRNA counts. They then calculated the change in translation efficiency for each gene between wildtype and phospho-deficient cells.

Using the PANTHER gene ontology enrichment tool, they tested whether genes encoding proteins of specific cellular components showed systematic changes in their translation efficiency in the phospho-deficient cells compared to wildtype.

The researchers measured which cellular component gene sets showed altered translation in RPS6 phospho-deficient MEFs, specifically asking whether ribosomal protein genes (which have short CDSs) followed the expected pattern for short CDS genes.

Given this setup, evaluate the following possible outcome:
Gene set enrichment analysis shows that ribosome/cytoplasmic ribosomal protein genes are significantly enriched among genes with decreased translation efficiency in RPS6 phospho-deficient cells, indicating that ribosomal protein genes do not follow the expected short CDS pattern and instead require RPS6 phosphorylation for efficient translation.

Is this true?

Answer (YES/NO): NO